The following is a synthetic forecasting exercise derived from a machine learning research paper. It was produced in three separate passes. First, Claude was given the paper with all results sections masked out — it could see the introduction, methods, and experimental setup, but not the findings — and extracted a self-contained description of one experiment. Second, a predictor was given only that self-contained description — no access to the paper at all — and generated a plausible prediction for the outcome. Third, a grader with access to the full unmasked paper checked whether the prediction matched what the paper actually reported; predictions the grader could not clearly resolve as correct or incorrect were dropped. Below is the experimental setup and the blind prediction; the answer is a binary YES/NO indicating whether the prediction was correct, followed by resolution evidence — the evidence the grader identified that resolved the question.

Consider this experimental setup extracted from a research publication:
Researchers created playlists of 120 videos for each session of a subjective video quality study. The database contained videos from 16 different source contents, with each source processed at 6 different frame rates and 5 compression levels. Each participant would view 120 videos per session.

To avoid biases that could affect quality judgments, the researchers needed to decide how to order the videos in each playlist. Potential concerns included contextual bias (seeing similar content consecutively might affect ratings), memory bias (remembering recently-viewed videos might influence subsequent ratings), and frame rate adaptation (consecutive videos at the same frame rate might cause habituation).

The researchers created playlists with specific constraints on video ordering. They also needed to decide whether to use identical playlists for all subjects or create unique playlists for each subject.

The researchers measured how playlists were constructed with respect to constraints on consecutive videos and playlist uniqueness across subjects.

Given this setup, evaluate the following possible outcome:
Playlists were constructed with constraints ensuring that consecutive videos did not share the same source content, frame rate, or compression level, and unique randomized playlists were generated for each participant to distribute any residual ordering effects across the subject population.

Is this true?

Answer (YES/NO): NO